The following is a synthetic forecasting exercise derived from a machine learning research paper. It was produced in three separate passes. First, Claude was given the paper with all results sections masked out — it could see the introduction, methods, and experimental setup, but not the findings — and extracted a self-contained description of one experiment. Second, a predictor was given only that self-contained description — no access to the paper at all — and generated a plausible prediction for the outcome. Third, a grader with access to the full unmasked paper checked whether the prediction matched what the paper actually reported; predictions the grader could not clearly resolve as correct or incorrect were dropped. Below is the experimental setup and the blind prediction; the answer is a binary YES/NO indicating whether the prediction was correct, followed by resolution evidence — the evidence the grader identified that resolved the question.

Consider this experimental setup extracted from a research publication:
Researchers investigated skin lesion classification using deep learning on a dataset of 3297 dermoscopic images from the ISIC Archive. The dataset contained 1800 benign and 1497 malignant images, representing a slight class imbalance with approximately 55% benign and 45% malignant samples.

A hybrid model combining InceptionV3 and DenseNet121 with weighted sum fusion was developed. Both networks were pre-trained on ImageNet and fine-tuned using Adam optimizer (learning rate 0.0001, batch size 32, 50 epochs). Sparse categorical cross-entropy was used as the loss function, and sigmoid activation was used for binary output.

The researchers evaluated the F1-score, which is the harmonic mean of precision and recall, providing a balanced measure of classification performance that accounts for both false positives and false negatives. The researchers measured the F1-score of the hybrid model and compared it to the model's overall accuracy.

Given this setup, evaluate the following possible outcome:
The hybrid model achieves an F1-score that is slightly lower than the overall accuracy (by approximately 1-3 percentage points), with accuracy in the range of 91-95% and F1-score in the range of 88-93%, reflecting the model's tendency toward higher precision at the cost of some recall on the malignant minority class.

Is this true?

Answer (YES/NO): NO